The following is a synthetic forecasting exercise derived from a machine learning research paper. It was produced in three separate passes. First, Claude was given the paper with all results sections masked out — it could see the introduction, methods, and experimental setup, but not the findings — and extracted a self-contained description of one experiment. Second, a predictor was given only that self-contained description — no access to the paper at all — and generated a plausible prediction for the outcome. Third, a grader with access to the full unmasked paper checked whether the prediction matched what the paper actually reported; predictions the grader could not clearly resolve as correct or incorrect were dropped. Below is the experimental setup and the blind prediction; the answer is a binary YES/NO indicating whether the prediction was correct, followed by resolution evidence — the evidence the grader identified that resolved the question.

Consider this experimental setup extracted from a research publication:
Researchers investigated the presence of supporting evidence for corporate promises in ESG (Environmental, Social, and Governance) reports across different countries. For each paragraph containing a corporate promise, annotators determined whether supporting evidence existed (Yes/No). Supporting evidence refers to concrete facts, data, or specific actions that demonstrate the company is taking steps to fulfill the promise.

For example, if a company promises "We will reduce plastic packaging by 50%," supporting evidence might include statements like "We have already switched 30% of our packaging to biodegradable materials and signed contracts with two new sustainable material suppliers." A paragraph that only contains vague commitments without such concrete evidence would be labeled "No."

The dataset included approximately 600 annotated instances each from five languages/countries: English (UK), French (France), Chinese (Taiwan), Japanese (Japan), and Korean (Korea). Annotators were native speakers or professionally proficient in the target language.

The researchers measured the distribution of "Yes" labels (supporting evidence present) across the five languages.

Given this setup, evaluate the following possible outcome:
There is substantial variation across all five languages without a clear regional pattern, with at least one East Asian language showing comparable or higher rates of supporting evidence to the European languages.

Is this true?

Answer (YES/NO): YES